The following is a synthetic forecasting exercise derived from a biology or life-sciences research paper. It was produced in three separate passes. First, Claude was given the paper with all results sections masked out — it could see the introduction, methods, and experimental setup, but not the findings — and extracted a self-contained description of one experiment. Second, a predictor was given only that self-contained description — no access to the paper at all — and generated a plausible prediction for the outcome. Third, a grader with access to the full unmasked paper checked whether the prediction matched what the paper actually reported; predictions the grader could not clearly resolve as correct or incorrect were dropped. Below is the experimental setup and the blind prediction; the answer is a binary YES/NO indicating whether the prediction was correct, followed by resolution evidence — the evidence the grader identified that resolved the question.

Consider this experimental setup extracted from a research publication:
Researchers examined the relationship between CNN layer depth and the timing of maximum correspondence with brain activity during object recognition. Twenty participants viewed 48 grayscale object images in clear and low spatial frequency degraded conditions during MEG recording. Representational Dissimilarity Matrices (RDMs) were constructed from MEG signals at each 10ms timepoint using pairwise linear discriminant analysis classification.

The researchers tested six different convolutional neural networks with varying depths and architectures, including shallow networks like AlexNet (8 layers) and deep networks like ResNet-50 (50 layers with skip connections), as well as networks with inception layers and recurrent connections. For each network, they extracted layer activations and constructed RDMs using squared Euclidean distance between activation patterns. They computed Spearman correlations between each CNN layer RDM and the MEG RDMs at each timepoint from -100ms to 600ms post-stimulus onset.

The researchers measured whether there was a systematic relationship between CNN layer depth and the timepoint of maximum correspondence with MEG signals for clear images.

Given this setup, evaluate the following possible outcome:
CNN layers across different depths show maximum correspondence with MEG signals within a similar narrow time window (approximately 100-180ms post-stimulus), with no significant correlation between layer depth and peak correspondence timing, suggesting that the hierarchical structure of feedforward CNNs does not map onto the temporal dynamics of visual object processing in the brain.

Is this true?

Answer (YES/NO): NO